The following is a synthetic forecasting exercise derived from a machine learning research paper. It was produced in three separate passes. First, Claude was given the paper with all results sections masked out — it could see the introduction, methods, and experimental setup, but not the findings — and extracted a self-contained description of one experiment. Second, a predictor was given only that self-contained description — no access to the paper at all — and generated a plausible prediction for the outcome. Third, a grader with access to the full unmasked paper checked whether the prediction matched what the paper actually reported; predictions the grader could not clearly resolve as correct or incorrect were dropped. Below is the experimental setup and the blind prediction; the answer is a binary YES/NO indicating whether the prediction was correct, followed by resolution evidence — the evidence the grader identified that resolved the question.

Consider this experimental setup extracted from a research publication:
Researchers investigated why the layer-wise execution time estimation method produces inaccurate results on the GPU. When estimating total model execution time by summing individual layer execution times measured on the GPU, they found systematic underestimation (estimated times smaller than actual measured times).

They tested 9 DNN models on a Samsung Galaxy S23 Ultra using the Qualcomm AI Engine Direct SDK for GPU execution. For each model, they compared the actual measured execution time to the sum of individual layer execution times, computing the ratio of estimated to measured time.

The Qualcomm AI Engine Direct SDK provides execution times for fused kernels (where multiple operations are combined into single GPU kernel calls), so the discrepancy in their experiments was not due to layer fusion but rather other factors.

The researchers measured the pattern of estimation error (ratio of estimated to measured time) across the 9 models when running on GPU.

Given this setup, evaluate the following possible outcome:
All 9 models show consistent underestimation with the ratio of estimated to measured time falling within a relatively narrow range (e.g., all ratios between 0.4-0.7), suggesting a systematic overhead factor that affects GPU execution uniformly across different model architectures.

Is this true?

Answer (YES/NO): NO